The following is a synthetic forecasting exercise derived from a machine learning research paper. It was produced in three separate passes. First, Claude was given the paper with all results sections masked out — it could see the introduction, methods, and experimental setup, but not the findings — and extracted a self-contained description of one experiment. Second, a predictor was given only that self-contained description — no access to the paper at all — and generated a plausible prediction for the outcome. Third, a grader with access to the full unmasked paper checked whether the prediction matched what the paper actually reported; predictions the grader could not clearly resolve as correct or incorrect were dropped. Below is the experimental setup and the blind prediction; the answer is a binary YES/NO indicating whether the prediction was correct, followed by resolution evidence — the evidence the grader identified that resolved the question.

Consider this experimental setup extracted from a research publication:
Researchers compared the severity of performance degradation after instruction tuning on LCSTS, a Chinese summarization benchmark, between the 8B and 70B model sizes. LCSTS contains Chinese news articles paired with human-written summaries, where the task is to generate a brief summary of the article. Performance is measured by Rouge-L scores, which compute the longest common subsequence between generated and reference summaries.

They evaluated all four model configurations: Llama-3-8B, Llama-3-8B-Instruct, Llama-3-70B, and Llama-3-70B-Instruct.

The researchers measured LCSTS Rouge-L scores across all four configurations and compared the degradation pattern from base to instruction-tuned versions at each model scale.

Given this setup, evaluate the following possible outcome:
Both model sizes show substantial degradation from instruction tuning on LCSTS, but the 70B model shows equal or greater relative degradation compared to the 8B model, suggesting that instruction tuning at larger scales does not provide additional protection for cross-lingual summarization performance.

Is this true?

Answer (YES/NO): NO